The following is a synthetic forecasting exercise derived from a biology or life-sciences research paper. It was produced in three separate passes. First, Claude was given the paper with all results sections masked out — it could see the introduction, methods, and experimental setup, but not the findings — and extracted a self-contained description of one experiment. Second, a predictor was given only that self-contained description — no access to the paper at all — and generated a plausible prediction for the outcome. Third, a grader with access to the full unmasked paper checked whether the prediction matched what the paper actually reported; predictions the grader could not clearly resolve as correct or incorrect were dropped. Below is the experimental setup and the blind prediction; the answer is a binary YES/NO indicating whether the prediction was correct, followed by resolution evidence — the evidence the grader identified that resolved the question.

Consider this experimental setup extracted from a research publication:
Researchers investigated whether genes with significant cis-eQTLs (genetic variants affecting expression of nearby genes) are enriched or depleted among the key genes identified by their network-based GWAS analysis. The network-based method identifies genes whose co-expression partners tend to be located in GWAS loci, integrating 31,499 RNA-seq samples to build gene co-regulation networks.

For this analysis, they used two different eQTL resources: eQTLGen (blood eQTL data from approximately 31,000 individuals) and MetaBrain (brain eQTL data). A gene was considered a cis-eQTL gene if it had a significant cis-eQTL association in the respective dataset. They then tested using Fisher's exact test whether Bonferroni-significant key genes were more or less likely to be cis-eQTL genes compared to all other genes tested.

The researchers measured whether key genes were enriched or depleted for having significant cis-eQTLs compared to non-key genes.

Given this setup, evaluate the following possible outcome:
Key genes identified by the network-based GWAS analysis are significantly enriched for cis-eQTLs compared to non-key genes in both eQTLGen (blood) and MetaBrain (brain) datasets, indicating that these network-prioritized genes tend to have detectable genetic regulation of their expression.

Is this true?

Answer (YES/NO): NO